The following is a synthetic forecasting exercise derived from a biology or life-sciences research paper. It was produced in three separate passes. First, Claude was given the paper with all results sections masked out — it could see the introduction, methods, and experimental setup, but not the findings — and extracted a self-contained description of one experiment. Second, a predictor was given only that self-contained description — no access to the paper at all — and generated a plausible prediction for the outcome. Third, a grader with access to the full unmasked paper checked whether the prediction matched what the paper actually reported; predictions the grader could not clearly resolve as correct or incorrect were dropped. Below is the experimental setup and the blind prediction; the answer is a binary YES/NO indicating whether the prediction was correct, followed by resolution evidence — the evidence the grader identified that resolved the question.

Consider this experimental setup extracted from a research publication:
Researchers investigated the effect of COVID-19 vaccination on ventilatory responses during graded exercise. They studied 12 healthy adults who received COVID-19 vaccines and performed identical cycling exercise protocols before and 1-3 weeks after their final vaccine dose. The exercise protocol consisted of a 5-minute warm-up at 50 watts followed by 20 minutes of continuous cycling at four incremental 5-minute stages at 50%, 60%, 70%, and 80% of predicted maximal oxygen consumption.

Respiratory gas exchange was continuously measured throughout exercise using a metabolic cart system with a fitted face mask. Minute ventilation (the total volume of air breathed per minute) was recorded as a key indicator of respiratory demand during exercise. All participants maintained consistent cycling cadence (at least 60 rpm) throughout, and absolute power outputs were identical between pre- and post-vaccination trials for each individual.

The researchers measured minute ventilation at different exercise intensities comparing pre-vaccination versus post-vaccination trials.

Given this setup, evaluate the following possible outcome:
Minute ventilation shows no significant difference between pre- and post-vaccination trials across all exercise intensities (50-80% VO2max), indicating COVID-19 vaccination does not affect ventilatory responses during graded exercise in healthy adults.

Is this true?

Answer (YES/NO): NO